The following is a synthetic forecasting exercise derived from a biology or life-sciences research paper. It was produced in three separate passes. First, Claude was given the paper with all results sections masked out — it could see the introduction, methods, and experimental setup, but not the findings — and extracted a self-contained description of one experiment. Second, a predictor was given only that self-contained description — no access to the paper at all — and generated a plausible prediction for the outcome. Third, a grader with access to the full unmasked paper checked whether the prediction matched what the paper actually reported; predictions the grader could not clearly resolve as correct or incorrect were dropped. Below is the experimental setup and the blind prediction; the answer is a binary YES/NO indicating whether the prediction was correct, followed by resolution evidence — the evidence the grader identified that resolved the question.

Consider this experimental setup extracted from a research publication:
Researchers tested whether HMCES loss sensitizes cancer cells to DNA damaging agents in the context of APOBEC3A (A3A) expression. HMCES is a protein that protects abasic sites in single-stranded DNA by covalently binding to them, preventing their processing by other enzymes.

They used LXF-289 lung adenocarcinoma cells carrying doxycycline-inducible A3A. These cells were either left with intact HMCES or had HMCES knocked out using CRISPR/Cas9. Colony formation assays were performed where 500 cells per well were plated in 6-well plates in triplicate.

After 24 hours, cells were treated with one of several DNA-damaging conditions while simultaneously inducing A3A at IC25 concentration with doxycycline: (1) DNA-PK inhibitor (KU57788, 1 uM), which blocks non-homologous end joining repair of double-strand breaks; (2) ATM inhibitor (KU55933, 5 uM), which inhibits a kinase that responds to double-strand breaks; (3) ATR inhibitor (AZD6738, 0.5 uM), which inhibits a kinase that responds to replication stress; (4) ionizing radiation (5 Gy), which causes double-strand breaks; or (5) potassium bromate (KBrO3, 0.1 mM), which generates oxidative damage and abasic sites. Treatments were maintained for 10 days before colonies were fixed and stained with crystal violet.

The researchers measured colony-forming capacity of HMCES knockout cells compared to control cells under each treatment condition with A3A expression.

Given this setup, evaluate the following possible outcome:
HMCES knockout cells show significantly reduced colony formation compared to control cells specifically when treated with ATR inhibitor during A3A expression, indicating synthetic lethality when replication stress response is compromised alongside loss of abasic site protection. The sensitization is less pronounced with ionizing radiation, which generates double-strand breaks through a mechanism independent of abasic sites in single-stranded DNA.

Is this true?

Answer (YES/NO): NO